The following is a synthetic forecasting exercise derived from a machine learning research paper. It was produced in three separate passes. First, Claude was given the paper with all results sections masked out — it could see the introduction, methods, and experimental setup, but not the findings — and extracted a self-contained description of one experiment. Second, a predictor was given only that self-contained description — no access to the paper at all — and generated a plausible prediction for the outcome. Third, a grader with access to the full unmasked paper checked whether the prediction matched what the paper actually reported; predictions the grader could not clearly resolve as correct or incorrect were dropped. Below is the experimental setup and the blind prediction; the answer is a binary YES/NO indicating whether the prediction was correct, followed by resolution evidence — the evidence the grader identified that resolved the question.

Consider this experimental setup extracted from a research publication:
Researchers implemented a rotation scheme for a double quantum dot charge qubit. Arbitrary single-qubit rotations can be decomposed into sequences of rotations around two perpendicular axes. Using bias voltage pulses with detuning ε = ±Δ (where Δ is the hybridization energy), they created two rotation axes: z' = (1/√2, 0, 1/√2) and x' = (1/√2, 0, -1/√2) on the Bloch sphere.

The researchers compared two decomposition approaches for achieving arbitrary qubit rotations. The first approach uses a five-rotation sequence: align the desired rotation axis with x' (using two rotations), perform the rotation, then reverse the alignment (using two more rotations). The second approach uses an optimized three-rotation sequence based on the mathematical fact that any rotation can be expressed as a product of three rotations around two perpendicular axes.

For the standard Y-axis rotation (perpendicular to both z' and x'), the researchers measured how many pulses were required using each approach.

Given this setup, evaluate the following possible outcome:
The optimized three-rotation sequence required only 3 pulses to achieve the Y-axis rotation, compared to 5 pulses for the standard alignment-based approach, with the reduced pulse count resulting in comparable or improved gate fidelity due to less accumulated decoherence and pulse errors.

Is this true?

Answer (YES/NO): NO